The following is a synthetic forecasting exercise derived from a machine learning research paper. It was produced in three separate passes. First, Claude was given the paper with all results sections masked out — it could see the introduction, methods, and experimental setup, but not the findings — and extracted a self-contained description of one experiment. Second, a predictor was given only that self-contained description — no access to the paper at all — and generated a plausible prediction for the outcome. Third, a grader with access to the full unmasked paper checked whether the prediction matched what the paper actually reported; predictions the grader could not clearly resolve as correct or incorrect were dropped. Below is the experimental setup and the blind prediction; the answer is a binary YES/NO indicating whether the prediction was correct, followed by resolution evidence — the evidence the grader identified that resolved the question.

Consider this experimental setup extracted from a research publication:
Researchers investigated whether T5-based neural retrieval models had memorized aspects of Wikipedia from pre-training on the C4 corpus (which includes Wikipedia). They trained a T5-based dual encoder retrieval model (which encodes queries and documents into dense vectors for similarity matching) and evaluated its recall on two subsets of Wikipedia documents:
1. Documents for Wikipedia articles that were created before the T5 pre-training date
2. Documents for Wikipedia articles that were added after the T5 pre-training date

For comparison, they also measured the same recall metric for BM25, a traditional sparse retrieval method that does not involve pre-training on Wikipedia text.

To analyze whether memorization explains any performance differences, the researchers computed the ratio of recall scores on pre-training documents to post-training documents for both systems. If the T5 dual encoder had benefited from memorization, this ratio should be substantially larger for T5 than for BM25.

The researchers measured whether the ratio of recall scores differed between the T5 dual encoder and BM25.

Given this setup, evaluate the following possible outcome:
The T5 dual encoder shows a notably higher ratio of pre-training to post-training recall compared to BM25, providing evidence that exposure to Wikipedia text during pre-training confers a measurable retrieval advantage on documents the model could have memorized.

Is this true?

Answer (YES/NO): NO